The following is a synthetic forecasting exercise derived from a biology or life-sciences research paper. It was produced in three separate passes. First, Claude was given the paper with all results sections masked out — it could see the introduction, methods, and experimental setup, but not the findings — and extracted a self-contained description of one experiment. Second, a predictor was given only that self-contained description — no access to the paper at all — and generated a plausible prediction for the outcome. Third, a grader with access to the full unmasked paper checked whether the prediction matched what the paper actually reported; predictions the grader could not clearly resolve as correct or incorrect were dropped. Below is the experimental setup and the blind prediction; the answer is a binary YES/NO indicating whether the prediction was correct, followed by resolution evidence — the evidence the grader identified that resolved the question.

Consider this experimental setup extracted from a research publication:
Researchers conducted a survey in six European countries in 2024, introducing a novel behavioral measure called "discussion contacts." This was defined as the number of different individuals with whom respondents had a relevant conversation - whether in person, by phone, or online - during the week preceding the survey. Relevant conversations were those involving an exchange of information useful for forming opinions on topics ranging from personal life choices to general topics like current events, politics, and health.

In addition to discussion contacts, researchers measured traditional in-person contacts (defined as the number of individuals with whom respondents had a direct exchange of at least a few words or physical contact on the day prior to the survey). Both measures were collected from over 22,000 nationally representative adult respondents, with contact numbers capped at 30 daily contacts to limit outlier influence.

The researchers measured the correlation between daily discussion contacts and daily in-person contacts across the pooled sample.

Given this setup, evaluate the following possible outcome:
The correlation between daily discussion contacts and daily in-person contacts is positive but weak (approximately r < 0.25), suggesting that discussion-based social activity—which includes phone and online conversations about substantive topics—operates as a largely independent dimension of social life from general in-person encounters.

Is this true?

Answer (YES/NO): NO